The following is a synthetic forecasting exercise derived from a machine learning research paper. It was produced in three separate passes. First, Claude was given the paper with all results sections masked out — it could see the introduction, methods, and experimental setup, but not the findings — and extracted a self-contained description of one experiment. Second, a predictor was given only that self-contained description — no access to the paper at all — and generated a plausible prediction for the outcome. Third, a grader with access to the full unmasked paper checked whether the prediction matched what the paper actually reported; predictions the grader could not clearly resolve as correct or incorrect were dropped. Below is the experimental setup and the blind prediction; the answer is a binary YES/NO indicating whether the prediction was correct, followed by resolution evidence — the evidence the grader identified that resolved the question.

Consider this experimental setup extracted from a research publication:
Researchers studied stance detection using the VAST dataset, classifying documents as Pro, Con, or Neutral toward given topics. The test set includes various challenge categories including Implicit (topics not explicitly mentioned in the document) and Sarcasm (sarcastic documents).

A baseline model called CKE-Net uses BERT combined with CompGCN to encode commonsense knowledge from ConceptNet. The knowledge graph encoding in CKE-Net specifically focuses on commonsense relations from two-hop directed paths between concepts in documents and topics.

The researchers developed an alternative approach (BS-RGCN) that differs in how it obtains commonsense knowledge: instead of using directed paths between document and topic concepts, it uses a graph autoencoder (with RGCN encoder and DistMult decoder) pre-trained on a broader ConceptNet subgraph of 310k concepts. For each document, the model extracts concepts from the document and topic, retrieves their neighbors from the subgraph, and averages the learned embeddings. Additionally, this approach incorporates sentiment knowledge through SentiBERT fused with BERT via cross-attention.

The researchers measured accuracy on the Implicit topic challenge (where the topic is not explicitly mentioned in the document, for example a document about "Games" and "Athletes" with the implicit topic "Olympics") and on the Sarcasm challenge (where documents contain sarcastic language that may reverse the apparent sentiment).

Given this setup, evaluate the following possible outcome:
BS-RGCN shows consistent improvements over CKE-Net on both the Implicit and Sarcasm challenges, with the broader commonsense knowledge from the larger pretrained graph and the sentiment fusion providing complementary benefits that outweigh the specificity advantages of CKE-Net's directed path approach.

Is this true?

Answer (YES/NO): NO